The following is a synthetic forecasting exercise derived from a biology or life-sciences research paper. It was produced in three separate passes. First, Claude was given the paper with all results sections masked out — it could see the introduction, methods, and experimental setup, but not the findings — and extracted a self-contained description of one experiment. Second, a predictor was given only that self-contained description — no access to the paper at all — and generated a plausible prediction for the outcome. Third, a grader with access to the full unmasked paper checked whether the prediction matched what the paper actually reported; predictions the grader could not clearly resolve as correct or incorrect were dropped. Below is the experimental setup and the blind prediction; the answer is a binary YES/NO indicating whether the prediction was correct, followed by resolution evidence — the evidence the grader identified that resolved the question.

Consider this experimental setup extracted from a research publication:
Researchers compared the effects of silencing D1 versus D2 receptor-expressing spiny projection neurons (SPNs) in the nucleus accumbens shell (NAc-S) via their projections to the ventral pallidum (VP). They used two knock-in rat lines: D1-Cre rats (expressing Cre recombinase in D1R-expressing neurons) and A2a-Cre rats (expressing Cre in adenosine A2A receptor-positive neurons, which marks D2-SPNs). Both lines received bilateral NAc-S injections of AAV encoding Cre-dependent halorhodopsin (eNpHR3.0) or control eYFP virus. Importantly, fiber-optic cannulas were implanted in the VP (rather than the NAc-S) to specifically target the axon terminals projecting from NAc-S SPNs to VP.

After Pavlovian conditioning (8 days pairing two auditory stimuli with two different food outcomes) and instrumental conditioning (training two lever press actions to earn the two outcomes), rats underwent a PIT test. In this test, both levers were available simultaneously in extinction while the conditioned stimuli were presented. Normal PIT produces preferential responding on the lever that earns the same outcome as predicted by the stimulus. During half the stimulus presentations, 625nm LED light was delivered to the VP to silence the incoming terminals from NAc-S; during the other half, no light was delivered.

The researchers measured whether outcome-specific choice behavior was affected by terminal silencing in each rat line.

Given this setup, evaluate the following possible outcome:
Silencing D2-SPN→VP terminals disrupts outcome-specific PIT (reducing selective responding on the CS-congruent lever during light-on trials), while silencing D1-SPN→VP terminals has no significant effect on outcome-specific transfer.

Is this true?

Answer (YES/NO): NO